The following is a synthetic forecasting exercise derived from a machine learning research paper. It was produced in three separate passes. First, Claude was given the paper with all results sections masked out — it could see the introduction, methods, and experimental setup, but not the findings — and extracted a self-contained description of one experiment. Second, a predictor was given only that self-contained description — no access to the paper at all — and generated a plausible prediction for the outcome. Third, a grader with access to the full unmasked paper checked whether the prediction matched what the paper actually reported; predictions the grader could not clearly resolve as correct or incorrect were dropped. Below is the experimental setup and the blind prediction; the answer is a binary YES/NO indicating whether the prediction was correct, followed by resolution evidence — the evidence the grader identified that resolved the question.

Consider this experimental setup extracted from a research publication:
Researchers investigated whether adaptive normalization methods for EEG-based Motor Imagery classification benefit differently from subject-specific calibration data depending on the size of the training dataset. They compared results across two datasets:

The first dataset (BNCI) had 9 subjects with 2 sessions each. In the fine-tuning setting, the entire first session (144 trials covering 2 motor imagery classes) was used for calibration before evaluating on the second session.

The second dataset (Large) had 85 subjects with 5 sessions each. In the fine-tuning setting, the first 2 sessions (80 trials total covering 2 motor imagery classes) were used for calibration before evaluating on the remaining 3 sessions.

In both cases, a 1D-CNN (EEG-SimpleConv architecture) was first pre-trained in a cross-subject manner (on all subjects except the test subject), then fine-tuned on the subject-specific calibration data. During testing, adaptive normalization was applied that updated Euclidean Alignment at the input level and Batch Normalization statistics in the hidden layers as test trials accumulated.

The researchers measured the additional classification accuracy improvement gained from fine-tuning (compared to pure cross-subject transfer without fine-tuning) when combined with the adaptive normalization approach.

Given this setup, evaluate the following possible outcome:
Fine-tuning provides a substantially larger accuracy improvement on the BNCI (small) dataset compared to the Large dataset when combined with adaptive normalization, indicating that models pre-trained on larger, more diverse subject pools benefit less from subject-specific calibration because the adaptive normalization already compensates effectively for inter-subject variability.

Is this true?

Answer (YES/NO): NO